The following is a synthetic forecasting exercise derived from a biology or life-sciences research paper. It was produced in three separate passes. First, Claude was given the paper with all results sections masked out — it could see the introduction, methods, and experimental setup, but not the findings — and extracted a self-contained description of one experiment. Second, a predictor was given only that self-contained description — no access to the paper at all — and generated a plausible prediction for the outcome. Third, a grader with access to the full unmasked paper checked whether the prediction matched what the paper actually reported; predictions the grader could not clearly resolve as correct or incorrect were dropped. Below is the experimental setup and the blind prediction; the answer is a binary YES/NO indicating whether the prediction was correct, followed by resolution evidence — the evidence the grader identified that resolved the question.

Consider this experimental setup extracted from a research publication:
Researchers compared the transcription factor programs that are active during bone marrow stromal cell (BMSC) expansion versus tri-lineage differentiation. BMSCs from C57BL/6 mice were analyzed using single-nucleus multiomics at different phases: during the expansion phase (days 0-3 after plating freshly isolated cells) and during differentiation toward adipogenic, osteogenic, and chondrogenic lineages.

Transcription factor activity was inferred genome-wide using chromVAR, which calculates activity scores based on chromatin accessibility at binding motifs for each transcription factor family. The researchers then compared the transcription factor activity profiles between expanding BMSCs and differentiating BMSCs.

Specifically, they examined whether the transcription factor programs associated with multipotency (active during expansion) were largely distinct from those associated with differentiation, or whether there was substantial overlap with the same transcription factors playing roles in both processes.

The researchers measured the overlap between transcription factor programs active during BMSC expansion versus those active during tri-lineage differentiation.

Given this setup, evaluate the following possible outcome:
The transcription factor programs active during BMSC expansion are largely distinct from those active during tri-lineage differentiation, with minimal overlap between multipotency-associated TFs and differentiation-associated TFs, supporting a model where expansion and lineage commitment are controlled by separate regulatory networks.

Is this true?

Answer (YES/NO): NO